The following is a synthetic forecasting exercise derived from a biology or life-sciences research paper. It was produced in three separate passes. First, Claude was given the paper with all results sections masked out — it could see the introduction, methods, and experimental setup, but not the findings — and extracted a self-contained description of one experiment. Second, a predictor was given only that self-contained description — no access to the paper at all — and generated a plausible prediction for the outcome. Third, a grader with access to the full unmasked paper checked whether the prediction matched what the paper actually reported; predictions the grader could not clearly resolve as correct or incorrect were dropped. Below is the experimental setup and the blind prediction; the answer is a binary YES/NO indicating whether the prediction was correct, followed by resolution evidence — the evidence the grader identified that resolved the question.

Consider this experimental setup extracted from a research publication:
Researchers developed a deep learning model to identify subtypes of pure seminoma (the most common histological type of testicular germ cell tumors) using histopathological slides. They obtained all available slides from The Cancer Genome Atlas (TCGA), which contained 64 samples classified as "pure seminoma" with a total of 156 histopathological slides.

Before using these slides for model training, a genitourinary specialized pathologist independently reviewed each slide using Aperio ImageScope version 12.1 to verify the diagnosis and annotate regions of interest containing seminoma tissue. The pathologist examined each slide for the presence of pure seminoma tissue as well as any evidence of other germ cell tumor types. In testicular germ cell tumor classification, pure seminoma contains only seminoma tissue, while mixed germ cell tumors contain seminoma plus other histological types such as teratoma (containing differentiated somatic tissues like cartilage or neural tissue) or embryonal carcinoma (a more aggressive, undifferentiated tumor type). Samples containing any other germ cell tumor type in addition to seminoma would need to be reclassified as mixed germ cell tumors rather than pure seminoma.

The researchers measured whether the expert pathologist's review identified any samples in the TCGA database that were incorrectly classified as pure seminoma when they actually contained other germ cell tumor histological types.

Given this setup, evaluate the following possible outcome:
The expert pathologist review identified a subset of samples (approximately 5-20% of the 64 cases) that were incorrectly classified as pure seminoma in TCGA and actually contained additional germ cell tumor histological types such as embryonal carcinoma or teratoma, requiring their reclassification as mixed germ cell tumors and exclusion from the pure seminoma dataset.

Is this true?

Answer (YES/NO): NO